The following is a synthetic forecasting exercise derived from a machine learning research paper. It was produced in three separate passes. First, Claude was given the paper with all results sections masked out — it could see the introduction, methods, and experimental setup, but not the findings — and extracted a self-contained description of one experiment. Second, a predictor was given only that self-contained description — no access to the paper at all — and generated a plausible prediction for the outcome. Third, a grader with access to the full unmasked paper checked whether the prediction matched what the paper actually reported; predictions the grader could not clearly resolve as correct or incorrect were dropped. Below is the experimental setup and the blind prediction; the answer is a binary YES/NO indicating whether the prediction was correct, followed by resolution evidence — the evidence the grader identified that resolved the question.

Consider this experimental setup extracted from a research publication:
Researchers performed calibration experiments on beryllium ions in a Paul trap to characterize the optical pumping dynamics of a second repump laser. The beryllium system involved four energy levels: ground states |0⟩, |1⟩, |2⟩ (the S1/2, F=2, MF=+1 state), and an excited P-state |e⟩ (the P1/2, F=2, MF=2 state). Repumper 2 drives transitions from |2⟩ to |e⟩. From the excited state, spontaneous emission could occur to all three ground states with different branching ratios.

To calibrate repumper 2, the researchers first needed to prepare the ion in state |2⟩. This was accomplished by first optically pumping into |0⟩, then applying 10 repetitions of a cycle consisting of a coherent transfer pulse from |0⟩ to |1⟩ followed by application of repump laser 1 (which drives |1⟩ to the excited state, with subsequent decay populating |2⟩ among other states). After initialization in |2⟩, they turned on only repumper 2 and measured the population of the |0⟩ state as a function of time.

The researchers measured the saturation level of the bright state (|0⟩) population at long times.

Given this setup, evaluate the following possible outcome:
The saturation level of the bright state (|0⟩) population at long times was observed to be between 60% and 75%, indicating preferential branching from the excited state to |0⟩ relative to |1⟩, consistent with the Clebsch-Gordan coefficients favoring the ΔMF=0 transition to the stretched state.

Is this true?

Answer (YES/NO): NO